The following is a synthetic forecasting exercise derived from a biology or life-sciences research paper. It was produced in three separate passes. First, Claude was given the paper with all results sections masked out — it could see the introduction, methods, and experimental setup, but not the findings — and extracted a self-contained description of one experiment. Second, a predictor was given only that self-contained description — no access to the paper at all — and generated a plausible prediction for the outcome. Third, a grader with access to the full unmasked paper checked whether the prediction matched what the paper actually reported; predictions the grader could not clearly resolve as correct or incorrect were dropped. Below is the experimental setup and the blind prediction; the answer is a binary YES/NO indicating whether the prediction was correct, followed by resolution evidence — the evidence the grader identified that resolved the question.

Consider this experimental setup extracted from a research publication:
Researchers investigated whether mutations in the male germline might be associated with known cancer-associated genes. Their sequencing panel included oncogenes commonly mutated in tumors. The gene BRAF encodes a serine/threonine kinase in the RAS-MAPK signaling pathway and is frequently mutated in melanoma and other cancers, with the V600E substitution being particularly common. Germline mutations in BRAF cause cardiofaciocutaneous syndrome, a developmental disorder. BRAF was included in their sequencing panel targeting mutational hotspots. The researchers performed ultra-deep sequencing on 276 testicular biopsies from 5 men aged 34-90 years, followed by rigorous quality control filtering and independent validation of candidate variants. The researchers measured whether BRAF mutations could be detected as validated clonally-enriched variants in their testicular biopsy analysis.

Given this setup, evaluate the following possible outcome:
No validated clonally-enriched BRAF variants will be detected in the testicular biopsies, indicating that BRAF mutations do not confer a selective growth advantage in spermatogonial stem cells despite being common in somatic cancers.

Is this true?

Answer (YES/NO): NO